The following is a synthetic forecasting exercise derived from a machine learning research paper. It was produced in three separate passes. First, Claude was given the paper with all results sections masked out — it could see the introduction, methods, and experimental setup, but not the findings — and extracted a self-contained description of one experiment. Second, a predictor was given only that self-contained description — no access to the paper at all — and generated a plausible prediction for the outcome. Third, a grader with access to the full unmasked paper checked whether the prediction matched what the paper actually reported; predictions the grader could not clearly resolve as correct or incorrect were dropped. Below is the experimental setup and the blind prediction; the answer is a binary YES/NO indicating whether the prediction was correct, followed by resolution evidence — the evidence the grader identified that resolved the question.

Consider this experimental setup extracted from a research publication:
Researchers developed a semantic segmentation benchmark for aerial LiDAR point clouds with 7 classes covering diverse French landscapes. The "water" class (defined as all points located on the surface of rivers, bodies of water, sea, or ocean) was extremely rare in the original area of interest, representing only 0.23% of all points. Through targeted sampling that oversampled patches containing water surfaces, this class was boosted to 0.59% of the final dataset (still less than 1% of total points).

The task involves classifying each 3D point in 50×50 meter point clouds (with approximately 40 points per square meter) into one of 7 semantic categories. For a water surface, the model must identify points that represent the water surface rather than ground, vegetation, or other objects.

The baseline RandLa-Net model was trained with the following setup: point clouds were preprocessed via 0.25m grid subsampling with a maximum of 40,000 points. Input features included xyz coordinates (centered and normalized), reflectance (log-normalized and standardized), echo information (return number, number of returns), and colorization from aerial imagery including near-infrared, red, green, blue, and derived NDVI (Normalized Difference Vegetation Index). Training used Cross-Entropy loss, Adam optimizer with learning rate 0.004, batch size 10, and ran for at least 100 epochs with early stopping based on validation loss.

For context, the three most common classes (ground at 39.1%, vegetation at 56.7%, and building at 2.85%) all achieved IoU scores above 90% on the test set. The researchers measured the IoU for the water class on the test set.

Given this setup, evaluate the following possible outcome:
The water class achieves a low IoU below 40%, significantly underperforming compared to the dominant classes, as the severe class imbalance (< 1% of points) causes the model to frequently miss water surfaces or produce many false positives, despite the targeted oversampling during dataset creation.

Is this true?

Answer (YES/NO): NO